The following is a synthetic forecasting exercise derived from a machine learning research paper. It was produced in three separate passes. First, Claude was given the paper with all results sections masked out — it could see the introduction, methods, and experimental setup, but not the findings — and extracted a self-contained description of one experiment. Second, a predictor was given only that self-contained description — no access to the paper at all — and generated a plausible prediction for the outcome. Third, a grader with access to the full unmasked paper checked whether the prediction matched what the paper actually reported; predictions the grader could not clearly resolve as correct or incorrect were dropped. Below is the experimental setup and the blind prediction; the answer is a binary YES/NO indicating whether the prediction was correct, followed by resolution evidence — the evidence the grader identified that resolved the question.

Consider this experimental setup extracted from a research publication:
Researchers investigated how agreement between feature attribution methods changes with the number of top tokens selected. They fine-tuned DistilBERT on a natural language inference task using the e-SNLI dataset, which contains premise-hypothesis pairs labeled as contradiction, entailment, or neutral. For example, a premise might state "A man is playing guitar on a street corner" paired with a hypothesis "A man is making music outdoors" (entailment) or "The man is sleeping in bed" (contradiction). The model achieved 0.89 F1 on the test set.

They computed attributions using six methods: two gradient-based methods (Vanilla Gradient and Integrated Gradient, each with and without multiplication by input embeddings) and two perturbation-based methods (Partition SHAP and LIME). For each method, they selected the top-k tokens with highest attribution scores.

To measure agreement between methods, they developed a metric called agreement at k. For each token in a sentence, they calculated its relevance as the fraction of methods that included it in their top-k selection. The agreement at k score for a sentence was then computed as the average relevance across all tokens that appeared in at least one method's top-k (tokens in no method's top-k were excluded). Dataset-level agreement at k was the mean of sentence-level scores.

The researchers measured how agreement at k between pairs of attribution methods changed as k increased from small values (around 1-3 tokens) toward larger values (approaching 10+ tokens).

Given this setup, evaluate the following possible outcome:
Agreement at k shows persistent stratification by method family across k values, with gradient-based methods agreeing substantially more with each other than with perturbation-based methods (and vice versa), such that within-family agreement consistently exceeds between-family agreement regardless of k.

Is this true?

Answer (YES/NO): NO